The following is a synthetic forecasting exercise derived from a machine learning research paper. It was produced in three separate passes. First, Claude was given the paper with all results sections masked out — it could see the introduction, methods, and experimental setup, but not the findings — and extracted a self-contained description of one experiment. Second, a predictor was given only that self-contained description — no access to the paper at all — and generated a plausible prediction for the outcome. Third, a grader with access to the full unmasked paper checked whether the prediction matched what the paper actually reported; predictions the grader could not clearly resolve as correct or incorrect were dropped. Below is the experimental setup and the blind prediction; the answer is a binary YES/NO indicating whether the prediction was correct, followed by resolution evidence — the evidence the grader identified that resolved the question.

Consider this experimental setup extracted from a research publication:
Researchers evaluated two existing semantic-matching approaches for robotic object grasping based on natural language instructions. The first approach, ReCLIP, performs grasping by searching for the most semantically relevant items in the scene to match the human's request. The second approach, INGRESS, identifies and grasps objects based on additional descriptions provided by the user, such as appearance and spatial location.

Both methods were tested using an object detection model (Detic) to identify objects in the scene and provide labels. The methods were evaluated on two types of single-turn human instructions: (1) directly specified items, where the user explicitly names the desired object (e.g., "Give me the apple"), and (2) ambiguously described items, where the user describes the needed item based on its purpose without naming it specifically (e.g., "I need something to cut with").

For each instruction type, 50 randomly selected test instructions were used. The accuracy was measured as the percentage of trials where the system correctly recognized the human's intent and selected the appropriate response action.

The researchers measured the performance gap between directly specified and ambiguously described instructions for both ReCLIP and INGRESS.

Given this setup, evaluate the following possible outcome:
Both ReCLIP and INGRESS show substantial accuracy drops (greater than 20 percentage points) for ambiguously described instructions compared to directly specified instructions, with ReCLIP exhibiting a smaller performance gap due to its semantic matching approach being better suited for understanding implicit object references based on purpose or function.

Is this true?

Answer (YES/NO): NO